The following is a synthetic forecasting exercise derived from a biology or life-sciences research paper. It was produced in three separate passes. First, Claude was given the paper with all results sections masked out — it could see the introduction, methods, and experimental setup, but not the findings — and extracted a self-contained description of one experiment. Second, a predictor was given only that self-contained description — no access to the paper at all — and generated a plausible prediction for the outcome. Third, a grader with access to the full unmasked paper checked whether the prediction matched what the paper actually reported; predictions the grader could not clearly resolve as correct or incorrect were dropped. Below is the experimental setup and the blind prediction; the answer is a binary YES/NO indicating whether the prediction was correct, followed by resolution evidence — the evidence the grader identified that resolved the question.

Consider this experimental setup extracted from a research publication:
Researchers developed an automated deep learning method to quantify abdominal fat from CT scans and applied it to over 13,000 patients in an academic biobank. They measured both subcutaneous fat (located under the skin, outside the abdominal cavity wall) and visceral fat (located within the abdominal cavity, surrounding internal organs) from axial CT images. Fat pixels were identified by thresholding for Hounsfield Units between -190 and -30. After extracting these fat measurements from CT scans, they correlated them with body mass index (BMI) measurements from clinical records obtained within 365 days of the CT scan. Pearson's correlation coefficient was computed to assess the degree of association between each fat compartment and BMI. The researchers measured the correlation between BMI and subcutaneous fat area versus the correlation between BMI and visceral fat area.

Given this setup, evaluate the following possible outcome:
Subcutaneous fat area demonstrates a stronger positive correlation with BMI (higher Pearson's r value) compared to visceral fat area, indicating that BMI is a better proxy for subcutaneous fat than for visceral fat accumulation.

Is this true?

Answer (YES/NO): YES